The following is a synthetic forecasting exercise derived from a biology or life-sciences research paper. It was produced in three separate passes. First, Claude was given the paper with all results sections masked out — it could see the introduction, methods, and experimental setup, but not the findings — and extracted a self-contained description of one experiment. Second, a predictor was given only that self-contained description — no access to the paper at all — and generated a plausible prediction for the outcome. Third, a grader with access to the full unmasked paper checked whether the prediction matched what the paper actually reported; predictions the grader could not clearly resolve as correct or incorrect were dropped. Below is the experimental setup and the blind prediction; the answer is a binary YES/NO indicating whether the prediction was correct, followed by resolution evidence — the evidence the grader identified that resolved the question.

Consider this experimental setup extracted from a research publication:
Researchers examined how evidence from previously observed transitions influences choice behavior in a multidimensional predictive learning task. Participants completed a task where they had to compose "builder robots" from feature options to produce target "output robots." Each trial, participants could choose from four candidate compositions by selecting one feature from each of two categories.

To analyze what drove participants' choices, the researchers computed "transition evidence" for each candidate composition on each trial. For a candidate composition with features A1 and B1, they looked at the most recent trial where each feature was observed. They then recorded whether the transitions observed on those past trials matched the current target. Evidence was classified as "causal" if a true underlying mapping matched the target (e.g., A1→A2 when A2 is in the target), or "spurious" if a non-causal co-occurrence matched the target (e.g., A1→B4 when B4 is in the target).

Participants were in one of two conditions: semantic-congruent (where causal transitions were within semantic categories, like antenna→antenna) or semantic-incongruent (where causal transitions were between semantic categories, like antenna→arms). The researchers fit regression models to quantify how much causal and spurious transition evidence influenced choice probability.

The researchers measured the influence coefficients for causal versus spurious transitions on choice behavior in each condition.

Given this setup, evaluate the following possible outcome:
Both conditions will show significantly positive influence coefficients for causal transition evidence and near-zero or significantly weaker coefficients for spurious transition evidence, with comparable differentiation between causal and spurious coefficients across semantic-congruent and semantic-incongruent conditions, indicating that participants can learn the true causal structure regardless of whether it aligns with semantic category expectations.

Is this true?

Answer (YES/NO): NO